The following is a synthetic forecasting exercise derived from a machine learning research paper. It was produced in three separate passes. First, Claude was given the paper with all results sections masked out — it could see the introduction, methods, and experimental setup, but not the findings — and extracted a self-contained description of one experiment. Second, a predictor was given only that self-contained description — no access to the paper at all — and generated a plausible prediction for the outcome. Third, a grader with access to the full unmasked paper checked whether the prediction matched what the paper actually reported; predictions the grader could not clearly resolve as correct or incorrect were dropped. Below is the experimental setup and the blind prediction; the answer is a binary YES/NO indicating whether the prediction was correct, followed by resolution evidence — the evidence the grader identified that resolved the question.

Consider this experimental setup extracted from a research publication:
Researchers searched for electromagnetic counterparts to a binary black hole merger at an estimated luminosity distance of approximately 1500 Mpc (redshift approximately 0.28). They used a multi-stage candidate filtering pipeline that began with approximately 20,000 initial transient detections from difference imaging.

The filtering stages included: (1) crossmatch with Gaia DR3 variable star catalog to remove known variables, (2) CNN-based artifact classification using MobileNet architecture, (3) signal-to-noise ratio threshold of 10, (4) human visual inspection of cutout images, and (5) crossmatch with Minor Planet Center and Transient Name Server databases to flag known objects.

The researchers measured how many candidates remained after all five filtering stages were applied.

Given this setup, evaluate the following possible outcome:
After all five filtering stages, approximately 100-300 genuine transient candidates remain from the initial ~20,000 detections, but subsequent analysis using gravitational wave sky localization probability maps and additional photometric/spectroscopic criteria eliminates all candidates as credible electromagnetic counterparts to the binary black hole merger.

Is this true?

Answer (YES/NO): NO